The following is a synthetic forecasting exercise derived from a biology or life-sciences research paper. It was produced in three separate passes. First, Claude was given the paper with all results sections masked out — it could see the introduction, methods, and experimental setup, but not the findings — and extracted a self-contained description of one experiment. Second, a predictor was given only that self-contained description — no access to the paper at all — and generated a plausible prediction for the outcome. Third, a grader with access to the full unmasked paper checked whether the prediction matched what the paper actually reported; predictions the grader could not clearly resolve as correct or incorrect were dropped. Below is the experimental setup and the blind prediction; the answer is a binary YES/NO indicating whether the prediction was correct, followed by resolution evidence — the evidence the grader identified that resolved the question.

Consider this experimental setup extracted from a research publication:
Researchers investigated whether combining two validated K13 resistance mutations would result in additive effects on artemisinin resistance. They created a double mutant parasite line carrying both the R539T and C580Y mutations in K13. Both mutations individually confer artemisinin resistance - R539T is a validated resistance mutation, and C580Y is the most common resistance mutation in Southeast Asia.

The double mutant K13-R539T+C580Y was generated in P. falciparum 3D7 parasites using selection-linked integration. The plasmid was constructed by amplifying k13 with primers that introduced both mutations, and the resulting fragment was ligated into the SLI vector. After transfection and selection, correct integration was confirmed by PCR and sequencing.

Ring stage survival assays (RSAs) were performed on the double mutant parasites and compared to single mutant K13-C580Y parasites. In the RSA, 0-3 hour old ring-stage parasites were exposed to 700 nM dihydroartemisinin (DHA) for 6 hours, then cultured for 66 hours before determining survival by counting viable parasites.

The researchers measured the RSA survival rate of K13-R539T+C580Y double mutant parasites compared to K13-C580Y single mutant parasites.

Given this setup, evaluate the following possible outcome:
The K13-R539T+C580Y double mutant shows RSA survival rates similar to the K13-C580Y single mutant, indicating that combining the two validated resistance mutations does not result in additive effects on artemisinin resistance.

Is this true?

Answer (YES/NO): NO